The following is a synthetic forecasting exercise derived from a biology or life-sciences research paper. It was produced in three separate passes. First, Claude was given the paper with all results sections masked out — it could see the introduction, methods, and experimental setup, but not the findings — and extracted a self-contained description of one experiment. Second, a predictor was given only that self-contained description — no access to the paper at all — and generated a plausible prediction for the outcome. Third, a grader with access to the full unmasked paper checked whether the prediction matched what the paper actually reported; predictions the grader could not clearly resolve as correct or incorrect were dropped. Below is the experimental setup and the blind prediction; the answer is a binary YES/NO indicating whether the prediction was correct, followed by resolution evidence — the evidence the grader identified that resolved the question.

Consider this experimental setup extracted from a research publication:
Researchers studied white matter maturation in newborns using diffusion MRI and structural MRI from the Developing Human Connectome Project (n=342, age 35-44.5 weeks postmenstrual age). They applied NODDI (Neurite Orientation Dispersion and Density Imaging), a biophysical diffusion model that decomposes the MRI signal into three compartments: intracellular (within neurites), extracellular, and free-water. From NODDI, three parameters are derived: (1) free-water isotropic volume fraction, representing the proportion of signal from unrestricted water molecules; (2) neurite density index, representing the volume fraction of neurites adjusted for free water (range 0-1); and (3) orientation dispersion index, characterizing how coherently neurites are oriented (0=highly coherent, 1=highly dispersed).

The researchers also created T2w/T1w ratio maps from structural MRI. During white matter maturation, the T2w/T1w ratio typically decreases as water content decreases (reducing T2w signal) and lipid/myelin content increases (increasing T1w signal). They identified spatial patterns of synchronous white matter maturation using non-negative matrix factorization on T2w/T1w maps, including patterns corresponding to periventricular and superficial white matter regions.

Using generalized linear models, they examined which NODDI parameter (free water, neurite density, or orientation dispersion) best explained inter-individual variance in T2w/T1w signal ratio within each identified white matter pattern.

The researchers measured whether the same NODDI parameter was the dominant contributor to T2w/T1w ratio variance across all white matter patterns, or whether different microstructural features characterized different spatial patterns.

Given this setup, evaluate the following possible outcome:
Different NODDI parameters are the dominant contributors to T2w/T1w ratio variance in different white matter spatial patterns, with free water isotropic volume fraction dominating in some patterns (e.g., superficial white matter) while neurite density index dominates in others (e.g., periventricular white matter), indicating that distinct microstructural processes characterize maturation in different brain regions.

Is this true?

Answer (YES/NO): YES